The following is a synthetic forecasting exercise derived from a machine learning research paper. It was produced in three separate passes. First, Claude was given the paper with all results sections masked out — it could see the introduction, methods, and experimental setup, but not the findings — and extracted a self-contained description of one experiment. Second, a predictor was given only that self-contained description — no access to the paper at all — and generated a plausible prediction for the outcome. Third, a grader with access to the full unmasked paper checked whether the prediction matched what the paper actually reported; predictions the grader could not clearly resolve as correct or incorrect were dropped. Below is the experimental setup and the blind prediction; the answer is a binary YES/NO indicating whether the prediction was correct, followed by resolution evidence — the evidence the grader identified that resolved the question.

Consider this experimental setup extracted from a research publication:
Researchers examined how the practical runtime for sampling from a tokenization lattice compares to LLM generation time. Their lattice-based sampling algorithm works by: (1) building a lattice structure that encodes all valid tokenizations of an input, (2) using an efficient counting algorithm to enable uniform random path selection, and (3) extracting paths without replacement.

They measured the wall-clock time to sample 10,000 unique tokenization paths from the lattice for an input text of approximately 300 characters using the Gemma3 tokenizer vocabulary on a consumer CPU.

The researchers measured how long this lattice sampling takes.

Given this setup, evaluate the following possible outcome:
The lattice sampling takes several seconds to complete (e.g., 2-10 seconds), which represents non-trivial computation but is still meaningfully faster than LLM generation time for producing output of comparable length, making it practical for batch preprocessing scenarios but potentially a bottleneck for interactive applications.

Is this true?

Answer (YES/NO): NO